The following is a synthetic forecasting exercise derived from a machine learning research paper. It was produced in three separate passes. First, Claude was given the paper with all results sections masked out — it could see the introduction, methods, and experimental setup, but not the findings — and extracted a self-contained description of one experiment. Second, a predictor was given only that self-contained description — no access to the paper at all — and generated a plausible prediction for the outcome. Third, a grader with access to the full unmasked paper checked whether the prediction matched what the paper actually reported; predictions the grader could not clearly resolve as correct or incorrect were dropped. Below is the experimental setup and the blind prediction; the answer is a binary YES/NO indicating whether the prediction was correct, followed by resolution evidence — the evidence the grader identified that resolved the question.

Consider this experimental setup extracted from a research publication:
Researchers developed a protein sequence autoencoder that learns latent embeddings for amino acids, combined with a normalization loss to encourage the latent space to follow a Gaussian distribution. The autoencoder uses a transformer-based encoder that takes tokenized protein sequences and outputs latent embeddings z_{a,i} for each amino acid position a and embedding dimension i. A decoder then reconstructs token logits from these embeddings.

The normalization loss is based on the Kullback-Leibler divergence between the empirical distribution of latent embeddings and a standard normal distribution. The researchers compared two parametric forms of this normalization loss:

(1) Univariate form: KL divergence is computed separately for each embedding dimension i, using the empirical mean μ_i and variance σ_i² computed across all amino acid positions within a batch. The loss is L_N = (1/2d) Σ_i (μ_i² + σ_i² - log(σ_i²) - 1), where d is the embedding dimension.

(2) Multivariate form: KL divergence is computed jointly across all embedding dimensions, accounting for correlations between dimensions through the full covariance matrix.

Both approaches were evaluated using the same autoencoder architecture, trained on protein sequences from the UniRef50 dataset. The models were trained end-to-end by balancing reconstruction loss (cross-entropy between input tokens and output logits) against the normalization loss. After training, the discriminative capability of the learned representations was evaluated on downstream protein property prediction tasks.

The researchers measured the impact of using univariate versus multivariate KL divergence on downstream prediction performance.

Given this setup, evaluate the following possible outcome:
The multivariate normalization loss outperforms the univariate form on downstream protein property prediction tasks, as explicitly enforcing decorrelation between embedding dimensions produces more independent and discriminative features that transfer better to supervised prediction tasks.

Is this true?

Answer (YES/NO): NO